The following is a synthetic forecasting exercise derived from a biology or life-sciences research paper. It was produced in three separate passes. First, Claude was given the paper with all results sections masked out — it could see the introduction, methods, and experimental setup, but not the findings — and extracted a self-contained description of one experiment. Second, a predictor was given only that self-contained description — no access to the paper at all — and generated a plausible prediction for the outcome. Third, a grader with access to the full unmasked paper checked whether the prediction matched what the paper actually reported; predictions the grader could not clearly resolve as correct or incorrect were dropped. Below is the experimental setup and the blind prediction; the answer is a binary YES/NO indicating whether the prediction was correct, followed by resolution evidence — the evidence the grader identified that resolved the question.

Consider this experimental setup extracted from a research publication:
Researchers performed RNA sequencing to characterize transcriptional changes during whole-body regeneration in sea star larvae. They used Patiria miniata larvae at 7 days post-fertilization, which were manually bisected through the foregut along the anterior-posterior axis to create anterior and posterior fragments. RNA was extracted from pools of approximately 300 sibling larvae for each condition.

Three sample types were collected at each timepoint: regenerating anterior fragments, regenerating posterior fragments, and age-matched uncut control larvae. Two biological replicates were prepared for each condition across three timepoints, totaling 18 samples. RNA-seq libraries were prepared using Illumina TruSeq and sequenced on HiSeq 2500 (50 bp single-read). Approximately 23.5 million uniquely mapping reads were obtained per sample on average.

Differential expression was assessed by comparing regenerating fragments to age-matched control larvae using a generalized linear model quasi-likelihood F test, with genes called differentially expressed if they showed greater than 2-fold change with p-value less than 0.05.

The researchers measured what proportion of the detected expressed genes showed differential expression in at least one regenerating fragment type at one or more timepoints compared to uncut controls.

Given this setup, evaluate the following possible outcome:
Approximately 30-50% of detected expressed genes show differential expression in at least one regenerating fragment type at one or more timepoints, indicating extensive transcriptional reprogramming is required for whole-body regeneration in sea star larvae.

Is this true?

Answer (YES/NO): NO